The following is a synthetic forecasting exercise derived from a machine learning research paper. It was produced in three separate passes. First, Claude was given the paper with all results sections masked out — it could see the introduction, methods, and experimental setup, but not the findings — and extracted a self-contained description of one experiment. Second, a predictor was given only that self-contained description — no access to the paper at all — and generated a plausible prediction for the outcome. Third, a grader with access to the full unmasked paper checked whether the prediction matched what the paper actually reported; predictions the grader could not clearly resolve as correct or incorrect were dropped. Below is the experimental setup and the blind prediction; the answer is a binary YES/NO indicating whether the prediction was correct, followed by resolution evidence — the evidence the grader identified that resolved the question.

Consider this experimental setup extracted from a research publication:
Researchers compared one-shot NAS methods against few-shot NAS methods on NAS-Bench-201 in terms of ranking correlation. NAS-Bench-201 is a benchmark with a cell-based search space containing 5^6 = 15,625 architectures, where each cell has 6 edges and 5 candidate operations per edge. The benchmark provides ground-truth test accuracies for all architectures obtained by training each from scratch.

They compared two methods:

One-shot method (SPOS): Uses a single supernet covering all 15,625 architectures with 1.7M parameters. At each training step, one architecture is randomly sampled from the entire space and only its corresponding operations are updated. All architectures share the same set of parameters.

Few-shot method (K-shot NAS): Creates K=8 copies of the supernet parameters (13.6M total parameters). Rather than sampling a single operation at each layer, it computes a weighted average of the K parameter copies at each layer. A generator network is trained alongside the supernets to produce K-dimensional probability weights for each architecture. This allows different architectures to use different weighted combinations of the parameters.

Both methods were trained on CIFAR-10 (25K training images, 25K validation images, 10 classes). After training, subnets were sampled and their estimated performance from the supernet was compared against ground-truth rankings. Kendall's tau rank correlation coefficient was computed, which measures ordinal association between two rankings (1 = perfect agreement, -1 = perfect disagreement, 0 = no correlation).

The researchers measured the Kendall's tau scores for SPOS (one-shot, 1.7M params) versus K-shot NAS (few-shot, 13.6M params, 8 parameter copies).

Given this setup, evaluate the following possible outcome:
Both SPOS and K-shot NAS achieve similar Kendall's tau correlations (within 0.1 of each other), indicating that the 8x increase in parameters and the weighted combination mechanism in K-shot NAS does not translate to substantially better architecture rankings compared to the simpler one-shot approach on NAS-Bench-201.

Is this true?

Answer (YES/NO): YES